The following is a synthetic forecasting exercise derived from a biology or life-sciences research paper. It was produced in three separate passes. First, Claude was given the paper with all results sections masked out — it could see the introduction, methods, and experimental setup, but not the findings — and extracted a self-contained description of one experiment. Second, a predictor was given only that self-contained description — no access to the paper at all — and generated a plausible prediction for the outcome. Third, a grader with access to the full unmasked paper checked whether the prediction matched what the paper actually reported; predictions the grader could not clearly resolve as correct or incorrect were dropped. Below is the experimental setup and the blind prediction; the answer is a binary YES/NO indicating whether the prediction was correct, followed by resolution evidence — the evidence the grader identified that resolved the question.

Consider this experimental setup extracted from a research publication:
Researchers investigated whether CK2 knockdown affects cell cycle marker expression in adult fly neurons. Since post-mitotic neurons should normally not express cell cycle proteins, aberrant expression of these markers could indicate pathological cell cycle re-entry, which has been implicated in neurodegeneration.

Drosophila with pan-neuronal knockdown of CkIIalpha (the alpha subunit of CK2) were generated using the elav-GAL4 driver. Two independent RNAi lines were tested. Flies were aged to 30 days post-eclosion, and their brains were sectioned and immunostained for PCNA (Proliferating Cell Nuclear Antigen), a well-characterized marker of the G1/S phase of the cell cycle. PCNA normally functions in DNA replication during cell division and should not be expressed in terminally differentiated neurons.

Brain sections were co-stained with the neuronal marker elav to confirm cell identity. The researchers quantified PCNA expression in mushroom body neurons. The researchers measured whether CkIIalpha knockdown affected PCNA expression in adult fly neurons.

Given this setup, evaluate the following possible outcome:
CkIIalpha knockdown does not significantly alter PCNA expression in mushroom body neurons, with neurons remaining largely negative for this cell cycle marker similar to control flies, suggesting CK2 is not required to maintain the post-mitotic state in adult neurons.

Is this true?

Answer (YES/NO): NO